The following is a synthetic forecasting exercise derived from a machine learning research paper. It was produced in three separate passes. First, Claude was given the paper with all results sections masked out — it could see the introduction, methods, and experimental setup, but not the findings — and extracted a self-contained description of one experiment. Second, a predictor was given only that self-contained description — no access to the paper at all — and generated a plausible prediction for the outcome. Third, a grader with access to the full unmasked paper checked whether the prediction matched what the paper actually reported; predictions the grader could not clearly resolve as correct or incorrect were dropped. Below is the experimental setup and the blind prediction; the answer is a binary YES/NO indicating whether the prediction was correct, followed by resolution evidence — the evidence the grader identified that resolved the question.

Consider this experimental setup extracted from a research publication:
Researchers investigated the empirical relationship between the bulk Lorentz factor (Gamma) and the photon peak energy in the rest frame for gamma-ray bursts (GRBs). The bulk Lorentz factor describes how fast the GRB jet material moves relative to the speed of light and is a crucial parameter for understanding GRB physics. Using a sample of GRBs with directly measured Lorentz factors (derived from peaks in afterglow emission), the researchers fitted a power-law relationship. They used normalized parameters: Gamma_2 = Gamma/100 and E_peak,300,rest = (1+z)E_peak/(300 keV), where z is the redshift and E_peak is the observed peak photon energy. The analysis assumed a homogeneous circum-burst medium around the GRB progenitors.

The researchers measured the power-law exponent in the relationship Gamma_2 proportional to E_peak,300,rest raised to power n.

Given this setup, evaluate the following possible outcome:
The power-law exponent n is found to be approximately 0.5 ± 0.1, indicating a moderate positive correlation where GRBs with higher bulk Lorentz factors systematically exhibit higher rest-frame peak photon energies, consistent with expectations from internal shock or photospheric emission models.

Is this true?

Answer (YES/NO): YES